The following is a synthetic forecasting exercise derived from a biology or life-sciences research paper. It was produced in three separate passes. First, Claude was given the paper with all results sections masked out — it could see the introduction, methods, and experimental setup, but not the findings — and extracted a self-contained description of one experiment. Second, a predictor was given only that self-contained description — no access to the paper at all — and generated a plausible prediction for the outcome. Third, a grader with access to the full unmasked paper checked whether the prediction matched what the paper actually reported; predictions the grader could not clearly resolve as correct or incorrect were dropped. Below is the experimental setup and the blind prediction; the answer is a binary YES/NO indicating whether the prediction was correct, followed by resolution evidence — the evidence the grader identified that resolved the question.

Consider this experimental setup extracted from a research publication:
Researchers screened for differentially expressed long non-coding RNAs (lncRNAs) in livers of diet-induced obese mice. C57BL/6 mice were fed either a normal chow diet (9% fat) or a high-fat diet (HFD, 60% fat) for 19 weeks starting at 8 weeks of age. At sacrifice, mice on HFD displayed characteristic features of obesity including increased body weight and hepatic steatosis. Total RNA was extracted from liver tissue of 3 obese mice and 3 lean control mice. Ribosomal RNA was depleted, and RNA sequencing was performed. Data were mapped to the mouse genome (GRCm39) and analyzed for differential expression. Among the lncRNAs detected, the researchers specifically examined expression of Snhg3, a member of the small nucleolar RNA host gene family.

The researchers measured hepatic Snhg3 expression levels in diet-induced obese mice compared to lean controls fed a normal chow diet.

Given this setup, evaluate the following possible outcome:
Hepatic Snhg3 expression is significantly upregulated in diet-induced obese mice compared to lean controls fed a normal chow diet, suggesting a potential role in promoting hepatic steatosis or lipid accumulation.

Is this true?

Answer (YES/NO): NO